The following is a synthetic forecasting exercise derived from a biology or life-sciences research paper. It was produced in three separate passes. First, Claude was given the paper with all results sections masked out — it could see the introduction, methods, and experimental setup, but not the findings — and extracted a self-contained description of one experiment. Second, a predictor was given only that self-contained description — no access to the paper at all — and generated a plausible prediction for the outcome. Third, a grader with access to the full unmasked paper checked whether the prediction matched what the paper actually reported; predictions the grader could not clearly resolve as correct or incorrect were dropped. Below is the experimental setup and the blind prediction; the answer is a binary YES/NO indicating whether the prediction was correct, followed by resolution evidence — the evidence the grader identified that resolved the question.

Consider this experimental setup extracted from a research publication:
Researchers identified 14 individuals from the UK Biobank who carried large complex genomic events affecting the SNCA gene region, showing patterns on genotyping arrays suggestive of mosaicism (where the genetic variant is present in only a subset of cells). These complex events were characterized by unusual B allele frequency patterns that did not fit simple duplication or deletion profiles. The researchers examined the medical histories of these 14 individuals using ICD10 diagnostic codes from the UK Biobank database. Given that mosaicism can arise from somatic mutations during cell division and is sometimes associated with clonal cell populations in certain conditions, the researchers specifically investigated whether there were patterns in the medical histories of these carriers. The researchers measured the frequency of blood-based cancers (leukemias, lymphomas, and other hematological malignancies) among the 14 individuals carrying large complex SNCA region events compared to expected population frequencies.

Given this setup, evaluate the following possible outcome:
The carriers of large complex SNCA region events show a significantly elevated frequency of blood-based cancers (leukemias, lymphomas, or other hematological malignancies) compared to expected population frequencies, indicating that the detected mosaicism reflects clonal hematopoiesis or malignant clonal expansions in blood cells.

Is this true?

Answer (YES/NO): YES